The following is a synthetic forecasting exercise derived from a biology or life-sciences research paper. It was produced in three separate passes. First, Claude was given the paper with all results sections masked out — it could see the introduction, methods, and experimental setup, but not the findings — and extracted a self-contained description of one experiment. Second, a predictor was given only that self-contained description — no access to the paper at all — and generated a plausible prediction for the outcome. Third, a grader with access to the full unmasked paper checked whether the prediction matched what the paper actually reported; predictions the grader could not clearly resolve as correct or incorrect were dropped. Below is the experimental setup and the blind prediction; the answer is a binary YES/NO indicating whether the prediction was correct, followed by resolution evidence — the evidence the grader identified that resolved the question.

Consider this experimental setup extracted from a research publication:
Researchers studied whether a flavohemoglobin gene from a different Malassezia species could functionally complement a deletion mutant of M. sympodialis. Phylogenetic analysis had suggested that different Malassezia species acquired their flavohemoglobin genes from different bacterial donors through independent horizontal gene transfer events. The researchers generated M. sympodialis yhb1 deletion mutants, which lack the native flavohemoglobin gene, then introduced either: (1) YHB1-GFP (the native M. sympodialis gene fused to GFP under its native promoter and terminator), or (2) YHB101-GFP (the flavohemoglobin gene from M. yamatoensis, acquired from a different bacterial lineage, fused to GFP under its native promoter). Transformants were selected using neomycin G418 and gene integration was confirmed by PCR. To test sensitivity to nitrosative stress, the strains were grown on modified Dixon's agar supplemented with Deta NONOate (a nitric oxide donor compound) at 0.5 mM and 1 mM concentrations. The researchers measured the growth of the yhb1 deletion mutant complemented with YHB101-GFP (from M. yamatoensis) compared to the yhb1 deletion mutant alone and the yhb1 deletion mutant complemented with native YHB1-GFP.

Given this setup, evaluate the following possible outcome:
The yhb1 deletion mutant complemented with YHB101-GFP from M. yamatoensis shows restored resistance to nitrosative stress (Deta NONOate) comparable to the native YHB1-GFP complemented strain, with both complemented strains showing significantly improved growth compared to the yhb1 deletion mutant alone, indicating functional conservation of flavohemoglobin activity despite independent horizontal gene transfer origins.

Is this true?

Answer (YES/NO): YES